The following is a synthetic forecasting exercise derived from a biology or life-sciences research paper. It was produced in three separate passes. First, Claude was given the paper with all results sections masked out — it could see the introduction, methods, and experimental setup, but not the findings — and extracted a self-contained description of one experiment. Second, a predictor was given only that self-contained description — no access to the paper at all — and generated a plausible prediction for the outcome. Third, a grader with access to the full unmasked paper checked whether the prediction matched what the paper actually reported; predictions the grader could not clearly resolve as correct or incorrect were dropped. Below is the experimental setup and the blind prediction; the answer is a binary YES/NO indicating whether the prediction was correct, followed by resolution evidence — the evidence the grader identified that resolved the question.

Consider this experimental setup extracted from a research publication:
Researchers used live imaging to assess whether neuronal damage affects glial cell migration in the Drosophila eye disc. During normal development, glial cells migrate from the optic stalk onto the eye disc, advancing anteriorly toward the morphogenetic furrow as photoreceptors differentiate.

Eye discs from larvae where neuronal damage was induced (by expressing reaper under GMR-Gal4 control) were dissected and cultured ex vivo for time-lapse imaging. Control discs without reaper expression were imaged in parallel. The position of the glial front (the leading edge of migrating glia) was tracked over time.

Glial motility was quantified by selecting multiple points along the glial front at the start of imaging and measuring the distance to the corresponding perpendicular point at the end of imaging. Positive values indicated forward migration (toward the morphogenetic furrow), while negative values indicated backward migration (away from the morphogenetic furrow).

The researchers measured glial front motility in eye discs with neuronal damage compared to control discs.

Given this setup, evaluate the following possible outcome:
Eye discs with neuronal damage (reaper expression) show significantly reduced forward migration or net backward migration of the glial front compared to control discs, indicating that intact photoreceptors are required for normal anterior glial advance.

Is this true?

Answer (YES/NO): NO